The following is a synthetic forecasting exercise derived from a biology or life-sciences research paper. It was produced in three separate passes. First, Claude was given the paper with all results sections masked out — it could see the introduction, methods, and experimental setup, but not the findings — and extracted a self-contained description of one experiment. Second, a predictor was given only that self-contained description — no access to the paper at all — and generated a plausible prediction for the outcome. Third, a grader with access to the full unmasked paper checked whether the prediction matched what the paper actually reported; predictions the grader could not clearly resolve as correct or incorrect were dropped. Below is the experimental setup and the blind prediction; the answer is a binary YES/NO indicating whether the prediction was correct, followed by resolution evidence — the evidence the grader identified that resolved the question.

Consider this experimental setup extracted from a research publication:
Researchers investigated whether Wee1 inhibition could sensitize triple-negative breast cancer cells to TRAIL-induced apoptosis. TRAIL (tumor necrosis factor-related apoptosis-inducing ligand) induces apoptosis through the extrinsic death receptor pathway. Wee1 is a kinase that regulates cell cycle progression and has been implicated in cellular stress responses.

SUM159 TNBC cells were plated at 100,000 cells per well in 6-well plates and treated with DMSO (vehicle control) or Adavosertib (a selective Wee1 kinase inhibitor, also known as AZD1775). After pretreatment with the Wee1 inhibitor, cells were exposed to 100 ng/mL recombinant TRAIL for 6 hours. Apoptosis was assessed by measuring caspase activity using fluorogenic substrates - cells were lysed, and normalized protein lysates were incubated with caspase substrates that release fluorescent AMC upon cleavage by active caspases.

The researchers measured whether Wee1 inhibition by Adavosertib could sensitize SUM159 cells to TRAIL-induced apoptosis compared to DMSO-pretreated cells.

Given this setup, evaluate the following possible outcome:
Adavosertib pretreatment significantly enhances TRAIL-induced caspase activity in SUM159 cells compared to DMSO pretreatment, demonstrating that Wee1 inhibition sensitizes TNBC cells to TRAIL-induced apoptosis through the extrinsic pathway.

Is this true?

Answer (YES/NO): NO